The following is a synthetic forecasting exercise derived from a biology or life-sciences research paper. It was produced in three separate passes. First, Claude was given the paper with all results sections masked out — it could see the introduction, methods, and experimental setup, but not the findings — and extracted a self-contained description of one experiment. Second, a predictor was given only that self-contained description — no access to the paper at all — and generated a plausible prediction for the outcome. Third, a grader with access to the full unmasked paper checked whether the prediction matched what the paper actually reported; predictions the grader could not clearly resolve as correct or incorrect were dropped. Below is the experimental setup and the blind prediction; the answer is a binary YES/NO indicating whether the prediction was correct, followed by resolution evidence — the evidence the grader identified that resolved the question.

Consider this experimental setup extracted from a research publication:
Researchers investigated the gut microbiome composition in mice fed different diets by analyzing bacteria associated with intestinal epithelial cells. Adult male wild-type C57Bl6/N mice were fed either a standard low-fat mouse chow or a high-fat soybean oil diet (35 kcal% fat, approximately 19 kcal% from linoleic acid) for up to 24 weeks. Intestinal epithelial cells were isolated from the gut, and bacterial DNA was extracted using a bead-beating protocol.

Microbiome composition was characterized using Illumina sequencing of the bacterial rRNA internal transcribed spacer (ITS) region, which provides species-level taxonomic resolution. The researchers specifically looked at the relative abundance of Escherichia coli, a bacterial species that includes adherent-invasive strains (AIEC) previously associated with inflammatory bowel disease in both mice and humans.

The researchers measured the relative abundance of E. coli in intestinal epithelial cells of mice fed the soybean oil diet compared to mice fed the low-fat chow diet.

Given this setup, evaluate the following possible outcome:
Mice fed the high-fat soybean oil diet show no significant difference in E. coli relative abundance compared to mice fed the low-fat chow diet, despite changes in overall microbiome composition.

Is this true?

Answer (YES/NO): NO